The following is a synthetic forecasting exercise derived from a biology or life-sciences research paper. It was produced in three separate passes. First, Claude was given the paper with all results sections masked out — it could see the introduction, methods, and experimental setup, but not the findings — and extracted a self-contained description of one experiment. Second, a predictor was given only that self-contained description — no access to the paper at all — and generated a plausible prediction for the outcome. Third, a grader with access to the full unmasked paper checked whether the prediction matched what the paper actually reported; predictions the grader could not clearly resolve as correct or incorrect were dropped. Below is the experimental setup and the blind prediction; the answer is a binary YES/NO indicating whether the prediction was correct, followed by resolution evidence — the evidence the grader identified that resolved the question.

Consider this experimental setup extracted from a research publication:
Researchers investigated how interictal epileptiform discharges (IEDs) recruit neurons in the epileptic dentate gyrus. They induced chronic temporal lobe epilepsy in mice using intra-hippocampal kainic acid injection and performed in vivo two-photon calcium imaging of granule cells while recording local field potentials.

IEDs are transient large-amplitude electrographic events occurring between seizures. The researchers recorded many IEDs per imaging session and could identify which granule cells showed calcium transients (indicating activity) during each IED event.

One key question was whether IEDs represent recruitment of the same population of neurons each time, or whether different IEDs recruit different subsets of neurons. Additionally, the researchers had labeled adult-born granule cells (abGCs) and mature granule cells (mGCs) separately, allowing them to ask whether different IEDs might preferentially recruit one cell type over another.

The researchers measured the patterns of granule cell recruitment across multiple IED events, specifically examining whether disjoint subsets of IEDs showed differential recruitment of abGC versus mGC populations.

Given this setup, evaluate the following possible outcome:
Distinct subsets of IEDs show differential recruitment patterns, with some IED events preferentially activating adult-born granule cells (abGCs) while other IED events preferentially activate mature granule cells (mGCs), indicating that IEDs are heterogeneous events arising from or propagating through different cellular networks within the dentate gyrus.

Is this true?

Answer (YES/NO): YES